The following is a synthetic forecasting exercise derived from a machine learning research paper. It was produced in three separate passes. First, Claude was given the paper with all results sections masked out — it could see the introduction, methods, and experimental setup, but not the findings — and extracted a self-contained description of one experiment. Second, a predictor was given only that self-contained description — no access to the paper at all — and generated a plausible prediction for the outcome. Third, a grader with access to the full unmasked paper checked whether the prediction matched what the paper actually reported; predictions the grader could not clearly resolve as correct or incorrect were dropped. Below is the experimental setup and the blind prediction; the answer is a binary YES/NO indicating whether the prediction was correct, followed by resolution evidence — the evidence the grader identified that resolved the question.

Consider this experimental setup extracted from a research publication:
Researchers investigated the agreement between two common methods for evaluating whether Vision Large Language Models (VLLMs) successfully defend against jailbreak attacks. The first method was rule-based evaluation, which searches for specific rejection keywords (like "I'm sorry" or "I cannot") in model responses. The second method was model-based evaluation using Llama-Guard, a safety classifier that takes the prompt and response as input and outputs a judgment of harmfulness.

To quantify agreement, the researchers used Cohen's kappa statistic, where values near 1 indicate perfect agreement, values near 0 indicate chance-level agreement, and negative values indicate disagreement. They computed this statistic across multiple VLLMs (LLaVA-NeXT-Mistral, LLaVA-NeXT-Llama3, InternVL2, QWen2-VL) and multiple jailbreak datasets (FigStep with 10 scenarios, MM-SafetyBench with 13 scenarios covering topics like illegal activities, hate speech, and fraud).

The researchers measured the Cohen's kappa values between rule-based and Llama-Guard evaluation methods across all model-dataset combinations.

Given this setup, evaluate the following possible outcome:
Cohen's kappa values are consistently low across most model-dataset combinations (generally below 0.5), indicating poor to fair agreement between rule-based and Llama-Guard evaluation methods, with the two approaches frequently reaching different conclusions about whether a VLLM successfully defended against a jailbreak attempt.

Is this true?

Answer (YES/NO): YES